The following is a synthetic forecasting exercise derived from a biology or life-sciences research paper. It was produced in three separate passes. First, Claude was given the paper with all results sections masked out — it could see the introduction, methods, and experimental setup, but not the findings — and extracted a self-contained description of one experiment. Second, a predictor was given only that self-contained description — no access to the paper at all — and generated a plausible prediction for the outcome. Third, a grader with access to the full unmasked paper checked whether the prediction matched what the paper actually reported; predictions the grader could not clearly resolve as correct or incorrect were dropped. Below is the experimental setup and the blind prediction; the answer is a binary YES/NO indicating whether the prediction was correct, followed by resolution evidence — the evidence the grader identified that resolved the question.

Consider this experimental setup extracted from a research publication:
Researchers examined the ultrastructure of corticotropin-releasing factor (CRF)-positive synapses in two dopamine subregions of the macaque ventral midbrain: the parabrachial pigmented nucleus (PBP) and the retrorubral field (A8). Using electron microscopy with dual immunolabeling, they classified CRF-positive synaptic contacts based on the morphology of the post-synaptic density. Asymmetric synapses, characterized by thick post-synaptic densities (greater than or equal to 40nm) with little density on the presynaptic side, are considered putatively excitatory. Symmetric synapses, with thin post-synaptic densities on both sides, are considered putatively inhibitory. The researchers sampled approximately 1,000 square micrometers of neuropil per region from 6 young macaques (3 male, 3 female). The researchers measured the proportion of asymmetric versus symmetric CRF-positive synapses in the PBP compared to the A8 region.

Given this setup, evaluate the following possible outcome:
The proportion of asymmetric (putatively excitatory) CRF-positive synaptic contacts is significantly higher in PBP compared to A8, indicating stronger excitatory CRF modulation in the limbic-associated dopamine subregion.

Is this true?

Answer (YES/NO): NO